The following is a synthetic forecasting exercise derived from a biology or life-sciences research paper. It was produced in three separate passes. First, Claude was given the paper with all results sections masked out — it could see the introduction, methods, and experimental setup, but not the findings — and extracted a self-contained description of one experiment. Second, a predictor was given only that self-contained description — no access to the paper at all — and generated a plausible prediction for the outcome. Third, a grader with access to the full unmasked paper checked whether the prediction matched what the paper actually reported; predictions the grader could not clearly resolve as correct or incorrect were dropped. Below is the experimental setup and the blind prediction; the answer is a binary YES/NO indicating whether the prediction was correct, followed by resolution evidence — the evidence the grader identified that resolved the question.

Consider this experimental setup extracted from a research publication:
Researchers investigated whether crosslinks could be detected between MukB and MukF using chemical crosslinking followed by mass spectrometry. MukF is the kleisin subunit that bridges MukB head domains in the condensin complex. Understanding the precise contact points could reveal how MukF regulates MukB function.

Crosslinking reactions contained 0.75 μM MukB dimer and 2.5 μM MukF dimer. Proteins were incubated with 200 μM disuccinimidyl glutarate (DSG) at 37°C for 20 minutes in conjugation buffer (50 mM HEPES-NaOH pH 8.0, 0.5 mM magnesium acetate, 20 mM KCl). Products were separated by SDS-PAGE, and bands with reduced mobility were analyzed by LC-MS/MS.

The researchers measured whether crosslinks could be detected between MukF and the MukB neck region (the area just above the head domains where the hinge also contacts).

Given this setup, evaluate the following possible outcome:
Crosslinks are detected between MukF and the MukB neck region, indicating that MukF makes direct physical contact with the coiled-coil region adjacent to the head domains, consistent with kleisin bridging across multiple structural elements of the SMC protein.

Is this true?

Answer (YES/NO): YES